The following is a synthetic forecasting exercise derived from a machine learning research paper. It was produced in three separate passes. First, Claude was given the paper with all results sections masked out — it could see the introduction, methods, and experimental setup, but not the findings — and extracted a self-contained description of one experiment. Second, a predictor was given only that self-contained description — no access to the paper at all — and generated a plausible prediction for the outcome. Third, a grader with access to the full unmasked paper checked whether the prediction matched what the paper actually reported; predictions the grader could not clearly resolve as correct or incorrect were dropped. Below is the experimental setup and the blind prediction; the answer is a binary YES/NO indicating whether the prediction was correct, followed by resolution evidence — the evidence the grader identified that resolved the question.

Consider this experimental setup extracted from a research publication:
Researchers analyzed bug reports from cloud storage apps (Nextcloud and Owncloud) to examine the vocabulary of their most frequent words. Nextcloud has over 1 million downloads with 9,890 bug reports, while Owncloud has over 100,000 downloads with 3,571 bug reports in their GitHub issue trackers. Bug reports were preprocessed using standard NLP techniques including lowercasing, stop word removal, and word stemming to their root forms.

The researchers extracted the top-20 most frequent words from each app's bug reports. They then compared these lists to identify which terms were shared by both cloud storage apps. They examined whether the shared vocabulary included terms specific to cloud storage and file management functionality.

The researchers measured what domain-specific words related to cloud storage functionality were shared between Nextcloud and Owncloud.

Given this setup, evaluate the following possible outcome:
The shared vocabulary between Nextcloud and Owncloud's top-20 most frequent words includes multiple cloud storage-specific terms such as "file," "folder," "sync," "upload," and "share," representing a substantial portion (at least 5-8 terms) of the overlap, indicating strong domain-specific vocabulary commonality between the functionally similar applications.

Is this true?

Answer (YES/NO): NO